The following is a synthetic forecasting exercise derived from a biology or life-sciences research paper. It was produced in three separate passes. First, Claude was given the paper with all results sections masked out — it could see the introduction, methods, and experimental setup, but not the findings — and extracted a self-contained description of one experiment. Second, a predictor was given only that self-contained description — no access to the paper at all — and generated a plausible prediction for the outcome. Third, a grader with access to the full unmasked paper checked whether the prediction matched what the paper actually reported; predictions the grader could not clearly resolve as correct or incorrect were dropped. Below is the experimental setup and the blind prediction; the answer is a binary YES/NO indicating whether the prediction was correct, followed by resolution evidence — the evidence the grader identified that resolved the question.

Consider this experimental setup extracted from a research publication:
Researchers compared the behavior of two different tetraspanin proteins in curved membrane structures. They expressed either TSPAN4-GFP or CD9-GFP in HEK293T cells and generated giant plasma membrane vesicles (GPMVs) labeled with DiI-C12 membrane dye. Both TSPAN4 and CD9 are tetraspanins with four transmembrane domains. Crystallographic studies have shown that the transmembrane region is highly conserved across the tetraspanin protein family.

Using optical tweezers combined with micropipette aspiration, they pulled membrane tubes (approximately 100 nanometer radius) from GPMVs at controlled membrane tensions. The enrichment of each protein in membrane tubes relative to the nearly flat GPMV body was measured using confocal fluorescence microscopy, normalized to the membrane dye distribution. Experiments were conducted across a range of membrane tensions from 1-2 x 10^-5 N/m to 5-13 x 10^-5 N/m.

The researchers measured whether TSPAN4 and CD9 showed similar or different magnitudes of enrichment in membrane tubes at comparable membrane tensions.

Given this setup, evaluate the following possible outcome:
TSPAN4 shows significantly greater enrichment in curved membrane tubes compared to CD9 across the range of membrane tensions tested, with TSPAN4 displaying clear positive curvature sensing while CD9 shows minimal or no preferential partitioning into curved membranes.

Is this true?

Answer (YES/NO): NO